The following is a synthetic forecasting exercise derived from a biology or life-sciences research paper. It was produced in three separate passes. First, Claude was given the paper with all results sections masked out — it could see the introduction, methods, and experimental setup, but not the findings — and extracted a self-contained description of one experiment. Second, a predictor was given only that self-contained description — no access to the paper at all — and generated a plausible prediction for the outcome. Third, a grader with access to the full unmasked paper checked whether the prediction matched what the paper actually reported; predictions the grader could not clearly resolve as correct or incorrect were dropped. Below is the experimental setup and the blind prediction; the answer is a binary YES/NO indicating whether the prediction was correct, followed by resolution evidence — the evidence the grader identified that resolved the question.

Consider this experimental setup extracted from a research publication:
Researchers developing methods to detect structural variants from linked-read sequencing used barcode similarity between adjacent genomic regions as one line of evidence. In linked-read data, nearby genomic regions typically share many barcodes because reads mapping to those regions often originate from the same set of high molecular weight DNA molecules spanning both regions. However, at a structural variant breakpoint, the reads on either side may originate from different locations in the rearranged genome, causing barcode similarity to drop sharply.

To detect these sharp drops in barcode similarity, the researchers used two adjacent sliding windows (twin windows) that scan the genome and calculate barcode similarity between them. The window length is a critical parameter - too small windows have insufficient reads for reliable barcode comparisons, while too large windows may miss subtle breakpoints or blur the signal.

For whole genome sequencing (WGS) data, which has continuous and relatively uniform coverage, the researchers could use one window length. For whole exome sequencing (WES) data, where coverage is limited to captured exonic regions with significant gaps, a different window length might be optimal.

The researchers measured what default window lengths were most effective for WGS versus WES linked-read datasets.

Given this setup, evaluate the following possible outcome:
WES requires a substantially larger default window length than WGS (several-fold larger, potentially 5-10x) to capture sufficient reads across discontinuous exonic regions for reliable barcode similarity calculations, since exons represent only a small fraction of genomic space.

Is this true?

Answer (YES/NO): NO